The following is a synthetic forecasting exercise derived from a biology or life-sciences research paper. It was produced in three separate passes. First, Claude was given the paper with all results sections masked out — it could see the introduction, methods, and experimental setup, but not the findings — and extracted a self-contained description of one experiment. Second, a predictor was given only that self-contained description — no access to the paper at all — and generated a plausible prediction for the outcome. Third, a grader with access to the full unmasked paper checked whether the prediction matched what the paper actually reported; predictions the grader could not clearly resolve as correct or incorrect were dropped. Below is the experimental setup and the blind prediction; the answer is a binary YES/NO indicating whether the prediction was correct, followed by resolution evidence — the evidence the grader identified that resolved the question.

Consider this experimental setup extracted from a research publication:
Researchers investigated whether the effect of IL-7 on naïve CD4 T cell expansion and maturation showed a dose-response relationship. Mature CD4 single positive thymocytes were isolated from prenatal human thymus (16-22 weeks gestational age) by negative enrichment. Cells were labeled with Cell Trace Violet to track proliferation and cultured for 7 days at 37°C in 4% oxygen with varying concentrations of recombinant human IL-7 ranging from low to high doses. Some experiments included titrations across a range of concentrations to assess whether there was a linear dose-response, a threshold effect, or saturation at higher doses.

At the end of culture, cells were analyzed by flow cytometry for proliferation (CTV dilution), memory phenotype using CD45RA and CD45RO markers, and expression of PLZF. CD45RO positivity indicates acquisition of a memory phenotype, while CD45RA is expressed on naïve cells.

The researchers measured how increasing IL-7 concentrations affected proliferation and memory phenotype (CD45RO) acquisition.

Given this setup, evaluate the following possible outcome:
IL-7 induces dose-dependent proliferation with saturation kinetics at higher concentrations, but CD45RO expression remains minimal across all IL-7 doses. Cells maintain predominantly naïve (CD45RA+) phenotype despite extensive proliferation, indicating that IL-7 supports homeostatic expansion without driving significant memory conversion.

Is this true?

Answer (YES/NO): NO